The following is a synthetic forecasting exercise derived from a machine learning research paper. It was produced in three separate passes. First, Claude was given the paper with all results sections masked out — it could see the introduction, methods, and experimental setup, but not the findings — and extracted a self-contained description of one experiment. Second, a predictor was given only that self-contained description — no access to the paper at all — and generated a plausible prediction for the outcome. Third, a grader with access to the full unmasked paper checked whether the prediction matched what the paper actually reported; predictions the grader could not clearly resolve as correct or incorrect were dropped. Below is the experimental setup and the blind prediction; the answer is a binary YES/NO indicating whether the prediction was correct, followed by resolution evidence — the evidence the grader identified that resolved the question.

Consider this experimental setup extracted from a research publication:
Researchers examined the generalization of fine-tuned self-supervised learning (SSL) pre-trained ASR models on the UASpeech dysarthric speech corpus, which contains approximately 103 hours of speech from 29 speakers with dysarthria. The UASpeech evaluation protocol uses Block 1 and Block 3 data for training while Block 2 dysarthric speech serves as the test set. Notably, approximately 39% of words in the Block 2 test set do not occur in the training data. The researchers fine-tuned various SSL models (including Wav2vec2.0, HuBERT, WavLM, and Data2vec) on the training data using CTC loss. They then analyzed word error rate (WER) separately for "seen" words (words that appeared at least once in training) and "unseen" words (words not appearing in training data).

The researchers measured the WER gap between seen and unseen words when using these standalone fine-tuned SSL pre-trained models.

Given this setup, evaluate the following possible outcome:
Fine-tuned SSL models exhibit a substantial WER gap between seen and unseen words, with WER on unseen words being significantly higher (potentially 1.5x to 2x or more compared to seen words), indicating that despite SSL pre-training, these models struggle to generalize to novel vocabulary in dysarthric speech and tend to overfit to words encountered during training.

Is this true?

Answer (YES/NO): YES